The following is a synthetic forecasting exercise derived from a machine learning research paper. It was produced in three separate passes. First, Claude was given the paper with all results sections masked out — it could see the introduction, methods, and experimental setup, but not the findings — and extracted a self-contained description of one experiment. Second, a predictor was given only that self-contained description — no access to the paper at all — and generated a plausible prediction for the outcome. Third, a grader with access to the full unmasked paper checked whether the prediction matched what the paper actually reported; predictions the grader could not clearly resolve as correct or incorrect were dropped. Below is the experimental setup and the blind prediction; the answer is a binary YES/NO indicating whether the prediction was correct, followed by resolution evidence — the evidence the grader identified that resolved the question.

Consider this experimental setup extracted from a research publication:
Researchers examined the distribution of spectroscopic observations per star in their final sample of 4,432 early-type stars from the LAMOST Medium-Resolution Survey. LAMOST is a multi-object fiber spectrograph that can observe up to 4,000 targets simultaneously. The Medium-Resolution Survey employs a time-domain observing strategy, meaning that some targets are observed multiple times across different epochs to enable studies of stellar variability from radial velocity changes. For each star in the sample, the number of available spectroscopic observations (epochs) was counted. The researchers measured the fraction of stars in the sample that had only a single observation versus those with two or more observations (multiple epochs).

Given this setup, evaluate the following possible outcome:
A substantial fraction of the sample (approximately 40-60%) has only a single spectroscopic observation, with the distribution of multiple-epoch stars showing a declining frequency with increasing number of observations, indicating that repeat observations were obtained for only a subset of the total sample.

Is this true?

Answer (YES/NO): YES